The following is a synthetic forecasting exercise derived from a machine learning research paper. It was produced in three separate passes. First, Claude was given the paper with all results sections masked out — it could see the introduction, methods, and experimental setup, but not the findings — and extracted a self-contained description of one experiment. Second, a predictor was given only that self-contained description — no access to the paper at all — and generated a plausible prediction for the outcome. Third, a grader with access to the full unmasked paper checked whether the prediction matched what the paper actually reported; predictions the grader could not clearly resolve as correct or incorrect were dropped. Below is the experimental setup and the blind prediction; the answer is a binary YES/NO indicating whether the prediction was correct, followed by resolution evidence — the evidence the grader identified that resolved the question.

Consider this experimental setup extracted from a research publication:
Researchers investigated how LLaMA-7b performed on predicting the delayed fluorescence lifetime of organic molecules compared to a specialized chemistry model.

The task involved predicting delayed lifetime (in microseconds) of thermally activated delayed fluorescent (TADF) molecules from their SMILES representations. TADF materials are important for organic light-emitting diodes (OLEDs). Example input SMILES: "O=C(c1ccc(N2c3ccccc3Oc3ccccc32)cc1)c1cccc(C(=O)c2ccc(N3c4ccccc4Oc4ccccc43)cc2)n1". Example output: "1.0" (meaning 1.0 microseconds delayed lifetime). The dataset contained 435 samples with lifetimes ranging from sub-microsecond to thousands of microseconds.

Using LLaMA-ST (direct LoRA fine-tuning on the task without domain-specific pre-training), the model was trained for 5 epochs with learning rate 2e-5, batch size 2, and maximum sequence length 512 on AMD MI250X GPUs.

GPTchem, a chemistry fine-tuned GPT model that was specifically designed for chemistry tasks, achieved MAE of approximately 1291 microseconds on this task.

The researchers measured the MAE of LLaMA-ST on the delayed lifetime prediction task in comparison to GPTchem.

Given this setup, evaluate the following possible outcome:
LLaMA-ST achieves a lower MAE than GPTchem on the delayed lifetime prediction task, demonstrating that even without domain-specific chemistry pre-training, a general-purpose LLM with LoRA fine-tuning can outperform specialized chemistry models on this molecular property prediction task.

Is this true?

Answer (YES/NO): YES